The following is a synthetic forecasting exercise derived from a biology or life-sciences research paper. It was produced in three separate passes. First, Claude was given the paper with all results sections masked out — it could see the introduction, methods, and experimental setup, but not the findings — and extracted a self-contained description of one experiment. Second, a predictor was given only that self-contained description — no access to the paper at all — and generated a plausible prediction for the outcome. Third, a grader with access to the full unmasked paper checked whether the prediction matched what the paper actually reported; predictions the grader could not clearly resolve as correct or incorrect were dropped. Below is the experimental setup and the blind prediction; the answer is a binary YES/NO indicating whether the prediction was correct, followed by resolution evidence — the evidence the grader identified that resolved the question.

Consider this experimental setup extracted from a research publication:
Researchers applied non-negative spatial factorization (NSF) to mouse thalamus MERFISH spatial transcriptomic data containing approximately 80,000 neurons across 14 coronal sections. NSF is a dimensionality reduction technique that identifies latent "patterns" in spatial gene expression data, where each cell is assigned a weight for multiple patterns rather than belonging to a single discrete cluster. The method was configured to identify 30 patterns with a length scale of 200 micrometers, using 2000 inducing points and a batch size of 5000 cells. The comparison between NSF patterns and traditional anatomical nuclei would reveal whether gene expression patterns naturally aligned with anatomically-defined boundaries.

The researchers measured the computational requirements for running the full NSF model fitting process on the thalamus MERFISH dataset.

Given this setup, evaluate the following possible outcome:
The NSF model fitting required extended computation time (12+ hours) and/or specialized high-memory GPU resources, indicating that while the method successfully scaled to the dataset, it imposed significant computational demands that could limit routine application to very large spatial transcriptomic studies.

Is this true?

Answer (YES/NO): NO